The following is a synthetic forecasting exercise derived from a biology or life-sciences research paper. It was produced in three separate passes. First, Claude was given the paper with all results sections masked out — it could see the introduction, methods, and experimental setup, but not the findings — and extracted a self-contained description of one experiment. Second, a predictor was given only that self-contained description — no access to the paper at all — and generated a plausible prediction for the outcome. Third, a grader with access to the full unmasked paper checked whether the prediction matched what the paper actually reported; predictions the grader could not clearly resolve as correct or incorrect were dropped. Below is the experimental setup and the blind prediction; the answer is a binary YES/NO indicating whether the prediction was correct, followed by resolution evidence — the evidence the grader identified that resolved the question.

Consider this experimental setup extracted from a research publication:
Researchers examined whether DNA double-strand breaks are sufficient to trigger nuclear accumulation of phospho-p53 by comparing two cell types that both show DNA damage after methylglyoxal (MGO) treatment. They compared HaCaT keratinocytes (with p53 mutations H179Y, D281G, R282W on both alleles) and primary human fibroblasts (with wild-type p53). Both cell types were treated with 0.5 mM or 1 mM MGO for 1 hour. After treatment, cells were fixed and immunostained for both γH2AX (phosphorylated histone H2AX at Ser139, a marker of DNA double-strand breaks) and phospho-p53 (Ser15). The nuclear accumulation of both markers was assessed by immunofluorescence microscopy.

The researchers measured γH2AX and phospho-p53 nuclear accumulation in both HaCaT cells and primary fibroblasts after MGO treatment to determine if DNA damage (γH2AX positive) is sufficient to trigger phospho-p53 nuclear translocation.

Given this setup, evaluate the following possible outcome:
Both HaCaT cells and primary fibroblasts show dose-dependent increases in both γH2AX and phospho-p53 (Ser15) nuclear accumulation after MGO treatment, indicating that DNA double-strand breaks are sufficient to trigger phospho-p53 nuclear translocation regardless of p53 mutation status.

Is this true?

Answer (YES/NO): NO